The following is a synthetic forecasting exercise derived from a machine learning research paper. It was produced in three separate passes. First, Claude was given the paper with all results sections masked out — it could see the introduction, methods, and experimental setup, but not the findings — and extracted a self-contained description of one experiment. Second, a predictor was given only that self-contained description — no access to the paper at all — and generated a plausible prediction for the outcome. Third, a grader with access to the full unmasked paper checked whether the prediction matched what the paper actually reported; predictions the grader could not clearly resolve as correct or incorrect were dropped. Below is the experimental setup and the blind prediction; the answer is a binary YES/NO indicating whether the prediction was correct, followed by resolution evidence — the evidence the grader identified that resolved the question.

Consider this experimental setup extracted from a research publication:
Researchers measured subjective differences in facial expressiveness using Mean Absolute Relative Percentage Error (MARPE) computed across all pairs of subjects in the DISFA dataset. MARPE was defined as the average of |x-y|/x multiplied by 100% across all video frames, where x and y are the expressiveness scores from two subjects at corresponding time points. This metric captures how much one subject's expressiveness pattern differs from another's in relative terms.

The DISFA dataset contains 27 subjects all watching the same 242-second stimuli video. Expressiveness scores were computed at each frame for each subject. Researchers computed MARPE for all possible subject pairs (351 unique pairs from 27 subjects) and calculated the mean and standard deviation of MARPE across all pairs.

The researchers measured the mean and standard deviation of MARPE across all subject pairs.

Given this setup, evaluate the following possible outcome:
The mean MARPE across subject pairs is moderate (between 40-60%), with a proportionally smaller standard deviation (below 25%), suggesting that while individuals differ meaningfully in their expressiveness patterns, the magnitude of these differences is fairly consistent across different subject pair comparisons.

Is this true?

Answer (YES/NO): NO